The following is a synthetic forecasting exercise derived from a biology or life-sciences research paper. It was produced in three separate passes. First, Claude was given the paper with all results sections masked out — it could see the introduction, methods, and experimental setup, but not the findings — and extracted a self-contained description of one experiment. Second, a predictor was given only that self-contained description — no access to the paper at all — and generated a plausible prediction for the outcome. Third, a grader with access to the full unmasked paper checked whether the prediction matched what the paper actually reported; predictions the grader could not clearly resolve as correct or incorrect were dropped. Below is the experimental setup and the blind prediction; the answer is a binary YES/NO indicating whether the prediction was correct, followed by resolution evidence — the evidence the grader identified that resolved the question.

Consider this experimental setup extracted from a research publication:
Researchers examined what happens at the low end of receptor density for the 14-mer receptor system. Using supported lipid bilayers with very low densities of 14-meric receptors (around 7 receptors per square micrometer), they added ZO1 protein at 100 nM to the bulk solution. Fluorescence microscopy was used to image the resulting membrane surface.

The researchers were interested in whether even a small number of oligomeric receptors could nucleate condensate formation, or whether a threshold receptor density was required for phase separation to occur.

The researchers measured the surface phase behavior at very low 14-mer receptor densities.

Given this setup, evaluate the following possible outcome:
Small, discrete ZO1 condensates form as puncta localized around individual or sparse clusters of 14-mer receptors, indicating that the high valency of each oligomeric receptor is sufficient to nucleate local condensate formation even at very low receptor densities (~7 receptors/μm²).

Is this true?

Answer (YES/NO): NO